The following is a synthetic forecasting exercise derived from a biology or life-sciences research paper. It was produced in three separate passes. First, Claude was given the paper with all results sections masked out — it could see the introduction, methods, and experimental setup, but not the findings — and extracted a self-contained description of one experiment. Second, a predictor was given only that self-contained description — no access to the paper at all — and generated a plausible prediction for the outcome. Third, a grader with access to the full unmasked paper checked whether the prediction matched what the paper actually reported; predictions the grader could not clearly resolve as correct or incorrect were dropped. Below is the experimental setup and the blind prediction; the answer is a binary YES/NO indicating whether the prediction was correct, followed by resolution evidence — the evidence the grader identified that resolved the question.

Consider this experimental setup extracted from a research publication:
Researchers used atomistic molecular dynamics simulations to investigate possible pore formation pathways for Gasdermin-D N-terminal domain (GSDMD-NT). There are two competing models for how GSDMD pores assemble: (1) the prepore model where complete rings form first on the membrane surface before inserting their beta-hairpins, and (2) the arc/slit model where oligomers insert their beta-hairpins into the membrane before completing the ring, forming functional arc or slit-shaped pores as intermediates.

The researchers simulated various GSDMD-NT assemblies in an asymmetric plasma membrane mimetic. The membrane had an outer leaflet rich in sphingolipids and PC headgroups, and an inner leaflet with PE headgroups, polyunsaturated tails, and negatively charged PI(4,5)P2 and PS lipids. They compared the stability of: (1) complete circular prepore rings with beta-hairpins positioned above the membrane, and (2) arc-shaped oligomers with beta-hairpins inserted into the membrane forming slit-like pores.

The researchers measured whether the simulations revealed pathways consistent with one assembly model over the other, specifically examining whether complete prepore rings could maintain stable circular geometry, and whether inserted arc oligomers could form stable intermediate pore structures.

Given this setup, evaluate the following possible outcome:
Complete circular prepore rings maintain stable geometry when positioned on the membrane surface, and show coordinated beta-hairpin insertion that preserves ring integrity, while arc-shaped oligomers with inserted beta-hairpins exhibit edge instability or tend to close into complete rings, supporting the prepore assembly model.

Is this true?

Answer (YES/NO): NO